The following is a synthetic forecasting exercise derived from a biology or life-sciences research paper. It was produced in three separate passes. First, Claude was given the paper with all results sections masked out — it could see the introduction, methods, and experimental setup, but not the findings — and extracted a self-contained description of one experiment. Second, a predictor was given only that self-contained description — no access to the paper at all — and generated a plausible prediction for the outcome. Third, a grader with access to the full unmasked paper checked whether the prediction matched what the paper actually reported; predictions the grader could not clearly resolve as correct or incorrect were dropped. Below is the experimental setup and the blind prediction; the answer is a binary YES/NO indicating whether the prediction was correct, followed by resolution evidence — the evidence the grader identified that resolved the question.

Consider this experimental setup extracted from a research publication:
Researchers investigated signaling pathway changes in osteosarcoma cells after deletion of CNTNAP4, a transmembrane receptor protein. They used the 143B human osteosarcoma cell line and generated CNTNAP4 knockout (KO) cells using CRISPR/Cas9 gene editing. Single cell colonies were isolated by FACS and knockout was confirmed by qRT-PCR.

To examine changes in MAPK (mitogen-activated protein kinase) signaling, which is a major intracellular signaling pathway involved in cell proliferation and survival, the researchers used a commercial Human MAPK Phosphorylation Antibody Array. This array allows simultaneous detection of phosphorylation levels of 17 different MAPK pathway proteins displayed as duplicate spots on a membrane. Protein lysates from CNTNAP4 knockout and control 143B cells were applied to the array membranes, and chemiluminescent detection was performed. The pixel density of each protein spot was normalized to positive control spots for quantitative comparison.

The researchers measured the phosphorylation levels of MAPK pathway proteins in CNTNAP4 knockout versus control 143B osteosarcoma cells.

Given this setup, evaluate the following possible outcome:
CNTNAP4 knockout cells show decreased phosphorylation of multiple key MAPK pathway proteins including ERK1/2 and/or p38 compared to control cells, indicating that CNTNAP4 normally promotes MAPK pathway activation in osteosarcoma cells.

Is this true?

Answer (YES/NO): YES